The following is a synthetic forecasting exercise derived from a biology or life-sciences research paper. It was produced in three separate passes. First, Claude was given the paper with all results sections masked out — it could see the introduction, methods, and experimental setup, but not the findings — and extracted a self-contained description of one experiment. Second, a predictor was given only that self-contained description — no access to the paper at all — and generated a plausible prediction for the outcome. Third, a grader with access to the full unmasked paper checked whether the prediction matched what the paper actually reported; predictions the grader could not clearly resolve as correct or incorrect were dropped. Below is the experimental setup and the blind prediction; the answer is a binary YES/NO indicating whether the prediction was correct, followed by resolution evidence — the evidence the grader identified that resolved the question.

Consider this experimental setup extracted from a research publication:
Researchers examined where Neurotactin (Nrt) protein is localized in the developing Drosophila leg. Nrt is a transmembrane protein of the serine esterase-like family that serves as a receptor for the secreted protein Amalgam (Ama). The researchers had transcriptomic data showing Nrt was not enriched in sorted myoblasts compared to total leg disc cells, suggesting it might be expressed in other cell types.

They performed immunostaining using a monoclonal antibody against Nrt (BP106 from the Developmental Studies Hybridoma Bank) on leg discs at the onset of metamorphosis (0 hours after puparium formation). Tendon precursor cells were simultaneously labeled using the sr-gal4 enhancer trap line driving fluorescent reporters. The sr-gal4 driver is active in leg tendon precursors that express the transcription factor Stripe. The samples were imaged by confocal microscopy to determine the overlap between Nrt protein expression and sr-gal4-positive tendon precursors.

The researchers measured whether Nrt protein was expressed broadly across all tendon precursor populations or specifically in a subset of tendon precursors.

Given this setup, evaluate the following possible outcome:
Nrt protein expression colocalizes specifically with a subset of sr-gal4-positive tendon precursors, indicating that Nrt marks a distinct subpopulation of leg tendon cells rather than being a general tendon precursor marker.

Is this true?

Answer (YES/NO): YES